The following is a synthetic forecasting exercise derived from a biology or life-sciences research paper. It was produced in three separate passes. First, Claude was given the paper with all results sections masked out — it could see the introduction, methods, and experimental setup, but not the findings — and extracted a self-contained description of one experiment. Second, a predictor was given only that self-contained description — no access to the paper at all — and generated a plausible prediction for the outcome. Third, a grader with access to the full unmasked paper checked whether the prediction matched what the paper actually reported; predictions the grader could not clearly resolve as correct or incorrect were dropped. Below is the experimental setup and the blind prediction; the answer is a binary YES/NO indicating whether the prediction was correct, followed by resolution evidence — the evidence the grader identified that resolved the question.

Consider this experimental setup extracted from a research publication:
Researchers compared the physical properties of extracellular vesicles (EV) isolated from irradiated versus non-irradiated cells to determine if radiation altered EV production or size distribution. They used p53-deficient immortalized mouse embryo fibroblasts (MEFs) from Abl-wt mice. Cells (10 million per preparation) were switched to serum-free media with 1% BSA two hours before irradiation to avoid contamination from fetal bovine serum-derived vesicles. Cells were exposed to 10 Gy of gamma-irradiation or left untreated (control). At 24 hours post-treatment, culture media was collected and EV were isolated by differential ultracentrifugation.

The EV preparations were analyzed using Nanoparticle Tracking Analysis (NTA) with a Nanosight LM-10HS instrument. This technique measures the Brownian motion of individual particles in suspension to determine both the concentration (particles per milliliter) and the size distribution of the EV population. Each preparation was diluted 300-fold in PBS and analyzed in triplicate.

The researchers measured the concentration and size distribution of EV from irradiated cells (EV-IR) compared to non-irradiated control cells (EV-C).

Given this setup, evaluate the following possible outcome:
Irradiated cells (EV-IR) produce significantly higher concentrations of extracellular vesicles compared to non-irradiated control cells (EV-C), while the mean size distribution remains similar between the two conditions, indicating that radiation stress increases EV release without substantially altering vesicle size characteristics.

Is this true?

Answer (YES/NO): NO